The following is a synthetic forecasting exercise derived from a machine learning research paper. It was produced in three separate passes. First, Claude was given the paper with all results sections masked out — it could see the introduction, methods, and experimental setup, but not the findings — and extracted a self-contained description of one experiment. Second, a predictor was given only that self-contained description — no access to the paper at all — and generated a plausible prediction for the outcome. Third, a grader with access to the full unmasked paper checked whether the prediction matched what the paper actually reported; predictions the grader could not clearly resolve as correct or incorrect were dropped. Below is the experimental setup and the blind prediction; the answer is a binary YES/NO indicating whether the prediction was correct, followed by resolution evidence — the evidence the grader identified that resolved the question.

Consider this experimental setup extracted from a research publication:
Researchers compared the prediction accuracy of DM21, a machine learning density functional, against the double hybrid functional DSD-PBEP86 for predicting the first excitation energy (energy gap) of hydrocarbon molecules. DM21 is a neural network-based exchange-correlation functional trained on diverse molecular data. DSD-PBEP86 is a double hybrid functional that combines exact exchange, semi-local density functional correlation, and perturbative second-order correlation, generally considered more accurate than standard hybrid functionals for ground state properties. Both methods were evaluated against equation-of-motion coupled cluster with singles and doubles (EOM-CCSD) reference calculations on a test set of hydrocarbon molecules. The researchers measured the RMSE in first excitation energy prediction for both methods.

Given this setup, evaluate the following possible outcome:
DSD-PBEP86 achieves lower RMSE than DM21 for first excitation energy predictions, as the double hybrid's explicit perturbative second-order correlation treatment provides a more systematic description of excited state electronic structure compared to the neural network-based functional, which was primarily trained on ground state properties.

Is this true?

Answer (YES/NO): NO